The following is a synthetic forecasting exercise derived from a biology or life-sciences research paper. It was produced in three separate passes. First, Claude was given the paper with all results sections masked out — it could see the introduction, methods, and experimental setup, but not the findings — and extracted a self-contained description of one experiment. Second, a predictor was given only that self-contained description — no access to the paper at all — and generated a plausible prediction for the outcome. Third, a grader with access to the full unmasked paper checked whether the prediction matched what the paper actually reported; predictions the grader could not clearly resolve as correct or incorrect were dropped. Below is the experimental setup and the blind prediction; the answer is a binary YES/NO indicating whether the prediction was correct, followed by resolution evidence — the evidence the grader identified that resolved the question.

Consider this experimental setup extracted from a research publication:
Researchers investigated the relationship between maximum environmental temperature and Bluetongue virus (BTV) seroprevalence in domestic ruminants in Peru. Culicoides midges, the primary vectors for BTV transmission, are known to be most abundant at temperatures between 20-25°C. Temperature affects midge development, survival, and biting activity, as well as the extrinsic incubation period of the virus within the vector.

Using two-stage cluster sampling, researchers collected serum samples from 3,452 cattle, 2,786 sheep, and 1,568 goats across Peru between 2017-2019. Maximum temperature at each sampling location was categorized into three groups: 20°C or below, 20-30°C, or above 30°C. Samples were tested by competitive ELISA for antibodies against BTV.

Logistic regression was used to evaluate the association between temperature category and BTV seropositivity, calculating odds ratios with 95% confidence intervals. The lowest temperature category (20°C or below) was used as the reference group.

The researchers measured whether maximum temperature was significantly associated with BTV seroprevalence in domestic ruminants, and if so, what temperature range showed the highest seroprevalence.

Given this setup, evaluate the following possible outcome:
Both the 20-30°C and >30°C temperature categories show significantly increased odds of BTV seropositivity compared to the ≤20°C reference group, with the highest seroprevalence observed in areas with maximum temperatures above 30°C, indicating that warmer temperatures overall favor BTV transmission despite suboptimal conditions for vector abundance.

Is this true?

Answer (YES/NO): NO